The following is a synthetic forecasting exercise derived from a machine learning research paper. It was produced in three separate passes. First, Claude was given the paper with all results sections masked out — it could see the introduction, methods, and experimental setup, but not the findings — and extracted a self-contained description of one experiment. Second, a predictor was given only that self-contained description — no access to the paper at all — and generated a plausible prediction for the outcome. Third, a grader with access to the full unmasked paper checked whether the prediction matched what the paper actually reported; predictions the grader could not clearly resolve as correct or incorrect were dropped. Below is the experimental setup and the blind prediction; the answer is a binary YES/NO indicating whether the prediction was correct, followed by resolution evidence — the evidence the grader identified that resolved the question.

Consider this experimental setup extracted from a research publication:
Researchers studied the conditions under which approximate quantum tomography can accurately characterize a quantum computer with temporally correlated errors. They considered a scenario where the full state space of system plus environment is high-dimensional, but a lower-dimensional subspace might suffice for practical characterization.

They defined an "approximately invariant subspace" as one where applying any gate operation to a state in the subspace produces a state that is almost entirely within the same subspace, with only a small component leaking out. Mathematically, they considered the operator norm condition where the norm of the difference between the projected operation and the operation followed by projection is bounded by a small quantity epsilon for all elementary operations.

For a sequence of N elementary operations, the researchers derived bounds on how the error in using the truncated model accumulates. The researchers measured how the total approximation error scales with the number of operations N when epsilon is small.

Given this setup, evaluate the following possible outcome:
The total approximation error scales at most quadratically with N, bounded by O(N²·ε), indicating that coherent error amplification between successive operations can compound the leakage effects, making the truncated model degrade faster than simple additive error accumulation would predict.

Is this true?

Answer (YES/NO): NO